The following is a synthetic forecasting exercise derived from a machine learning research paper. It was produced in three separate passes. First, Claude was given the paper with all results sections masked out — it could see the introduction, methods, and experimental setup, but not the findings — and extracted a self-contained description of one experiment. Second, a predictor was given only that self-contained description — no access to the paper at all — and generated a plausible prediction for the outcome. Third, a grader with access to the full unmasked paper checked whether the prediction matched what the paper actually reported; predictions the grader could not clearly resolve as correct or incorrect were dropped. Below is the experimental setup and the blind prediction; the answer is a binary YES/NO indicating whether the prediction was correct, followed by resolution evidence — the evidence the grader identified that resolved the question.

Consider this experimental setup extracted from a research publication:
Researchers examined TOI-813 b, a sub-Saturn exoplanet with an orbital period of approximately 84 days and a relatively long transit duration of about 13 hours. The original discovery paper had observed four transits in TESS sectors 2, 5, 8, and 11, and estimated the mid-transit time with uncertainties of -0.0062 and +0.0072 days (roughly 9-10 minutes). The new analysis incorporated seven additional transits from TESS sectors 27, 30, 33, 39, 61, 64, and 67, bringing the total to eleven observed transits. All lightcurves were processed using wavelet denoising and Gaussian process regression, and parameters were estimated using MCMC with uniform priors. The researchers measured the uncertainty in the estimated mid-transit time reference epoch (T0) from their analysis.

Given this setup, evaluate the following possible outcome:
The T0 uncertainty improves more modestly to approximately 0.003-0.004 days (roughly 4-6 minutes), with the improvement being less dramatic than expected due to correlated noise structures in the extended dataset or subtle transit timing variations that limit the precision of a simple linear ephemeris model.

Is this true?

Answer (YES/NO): YES